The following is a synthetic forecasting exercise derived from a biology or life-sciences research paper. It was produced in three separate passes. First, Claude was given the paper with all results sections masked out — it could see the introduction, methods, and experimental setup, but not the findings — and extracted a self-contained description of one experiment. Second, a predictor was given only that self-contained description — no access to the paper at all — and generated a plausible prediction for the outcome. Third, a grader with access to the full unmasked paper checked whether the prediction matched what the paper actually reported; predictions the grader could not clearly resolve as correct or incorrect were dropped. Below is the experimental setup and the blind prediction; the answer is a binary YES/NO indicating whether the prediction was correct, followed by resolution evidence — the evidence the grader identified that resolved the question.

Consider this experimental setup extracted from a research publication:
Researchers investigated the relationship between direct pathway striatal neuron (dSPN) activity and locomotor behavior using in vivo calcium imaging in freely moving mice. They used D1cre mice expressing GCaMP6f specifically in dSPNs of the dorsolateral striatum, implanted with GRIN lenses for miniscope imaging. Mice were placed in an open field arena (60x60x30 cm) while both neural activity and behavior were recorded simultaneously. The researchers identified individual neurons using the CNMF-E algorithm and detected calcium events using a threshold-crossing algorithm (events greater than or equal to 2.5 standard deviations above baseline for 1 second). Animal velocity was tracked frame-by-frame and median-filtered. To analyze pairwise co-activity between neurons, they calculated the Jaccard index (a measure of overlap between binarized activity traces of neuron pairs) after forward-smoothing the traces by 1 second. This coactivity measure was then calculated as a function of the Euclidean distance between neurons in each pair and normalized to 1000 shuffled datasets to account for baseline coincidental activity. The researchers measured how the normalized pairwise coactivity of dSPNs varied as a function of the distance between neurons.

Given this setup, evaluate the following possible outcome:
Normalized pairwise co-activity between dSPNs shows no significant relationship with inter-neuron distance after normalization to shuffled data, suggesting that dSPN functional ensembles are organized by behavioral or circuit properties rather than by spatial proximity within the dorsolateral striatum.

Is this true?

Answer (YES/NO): NO